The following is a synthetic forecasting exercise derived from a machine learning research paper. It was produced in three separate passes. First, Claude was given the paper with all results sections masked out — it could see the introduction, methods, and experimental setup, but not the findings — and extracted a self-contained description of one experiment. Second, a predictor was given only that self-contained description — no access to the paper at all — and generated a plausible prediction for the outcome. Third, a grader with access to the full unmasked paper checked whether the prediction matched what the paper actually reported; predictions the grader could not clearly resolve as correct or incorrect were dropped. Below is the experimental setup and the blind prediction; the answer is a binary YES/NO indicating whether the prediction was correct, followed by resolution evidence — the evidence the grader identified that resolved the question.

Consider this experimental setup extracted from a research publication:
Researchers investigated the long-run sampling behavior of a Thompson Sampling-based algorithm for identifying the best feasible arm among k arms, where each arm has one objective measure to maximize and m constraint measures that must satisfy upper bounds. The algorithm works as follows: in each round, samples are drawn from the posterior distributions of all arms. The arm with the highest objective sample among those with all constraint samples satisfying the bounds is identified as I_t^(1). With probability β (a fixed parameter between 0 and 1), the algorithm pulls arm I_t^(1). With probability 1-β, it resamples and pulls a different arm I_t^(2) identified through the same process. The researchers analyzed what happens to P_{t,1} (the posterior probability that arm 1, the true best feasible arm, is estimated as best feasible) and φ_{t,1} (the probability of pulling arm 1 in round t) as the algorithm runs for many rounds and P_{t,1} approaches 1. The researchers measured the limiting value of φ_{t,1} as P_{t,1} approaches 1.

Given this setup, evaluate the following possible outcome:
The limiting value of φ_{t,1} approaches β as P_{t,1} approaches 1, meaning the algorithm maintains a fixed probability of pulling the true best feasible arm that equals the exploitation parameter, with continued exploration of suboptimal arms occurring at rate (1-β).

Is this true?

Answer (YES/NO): YES